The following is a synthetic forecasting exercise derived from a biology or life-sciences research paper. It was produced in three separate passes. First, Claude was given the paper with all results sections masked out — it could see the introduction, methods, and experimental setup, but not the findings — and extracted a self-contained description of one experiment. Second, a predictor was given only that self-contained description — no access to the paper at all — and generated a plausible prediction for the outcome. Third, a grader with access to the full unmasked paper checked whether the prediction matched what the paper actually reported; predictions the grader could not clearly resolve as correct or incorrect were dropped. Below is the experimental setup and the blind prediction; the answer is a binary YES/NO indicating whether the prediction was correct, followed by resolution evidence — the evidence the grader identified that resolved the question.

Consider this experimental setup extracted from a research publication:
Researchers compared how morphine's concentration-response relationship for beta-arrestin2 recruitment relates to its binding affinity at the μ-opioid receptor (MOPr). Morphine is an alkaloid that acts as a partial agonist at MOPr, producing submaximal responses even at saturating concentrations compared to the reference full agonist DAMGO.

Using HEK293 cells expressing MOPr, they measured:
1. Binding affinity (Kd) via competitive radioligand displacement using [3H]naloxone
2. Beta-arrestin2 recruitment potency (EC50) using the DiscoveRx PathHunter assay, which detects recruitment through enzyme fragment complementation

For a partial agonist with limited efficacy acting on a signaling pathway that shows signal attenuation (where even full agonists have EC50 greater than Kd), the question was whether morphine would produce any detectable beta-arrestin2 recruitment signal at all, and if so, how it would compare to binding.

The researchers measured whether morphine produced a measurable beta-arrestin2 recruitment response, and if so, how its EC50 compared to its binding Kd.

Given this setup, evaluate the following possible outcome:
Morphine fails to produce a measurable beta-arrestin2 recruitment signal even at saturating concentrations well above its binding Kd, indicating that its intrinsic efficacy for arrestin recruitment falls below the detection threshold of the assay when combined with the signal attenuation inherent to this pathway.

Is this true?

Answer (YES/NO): NO